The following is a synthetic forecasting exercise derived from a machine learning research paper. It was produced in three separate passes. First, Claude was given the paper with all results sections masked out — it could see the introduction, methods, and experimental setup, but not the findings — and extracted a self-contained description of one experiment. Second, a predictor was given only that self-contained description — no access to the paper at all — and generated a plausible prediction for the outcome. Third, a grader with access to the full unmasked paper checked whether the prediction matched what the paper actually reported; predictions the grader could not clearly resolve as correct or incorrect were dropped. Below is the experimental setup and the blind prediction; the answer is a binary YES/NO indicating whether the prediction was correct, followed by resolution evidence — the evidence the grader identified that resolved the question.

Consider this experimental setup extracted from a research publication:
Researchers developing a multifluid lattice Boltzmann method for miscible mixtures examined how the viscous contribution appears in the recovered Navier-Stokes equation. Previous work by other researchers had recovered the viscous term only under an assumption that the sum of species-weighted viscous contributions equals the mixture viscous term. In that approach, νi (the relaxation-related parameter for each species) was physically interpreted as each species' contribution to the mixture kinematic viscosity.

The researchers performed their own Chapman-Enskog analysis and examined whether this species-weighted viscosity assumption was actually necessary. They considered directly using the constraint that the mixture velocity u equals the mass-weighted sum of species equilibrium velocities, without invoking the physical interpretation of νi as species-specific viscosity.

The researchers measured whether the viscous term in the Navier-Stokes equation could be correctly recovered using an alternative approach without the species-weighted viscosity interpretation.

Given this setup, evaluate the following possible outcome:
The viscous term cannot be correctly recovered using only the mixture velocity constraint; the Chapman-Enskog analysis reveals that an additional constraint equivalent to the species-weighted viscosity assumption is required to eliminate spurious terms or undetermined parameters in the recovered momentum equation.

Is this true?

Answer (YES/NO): NO